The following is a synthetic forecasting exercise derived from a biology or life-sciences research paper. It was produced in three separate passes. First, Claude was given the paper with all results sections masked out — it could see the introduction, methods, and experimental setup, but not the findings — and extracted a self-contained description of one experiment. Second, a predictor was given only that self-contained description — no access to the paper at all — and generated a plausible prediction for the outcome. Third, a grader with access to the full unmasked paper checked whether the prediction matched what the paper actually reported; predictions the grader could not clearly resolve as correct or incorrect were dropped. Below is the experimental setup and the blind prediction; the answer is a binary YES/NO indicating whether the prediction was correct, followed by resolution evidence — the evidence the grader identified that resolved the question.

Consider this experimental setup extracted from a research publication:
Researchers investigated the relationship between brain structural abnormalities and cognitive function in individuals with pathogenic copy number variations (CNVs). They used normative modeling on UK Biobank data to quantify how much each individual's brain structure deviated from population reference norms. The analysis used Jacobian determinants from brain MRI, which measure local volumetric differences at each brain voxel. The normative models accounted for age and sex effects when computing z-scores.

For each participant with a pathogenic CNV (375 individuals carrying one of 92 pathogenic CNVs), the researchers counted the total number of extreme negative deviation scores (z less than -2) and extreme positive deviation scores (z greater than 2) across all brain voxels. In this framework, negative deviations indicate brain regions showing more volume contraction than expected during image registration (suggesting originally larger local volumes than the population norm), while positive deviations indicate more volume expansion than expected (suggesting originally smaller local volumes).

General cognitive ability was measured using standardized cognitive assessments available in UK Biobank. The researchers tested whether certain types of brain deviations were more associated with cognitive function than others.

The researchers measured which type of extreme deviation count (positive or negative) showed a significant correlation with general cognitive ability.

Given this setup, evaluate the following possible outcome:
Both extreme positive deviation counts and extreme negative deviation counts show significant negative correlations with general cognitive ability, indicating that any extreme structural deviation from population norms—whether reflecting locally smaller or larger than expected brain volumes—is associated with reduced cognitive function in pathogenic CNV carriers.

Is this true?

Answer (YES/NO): NO